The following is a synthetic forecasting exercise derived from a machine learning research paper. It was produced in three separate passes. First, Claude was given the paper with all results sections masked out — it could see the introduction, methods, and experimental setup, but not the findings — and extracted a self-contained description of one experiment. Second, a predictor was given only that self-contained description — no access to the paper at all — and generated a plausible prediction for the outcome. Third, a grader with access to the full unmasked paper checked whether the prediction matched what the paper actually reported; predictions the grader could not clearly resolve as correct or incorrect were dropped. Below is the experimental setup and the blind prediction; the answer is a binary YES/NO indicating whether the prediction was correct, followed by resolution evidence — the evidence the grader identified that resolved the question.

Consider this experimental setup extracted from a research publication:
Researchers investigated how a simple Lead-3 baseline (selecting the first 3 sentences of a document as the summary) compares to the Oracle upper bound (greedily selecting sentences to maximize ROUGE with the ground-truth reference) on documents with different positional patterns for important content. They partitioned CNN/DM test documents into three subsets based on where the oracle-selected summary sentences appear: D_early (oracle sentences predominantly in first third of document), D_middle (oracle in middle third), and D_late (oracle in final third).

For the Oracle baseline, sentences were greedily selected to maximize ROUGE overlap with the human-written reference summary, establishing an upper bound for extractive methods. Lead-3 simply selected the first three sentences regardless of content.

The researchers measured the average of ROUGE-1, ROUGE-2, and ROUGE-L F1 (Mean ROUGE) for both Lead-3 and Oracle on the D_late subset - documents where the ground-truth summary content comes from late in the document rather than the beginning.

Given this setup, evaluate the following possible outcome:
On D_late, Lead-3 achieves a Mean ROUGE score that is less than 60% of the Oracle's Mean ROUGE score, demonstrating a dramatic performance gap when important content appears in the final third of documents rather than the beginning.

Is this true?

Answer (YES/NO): YES